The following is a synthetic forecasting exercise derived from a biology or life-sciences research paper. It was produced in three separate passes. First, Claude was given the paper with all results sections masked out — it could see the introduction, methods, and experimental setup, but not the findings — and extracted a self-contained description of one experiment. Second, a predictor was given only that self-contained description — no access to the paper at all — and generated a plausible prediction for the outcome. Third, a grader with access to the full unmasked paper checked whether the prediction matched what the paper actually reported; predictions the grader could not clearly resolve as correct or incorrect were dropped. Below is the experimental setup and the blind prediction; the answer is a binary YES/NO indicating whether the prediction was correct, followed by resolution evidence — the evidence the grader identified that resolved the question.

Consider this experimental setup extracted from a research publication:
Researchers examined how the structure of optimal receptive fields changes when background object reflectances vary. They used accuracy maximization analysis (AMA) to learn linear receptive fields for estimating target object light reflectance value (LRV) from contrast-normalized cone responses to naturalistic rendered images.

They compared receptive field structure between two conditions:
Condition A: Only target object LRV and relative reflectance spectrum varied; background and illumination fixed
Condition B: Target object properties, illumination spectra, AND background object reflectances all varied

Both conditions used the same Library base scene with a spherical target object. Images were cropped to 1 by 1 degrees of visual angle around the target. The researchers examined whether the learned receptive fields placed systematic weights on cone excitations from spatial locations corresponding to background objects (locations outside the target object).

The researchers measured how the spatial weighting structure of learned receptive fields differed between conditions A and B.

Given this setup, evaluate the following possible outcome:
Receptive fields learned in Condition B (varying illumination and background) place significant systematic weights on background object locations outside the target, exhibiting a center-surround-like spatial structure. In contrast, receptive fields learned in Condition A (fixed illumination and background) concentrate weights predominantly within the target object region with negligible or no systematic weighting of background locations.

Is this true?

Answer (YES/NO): YES